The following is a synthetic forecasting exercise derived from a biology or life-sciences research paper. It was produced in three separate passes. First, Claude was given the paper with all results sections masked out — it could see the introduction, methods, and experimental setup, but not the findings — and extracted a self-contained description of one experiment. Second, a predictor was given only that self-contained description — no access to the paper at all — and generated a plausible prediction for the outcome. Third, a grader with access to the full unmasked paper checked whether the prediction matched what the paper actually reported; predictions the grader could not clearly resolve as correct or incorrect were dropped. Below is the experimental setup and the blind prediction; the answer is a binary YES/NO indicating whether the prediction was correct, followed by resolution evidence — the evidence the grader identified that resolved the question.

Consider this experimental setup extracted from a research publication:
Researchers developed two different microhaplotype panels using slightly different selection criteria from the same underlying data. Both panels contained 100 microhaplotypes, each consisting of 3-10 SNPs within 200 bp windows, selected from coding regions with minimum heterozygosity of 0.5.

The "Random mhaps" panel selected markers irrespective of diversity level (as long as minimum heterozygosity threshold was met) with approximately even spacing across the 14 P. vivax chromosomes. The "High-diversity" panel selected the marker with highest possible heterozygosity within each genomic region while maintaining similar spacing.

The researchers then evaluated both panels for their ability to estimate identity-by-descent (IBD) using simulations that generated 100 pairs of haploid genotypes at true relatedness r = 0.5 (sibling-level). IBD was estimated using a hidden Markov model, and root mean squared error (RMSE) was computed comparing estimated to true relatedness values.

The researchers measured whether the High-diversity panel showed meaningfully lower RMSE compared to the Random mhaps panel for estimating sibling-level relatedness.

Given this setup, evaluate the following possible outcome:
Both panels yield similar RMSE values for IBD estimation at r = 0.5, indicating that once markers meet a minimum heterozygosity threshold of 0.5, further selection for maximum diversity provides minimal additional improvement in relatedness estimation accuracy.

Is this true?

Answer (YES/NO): NO